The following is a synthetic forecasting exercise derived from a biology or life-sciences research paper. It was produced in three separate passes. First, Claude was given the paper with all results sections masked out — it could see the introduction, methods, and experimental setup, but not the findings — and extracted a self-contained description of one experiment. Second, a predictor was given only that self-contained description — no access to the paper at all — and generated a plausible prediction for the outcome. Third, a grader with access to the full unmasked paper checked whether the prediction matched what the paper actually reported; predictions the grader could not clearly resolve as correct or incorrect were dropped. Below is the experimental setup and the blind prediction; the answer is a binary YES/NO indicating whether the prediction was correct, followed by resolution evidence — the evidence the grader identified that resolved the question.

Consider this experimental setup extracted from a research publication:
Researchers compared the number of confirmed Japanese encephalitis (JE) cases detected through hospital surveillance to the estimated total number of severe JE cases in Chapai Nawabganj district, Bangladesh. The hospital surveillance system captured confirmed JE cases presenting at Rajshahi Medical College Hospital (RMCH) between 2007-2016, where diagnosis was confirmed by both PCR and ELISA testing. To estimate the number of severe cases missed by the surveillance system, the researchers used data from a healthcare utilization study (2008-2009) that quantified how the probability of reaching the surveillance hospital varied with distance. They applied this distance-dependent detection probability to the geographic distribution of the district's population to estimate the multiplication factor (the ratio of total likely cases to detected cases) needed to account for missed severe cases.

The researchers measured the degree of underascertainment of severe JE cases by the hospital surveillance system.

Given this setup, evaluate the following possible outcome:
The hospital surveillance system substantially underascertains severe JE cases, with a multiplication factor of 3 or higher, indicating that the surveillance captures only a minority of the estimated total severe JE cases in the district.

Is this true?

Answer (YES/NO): YES